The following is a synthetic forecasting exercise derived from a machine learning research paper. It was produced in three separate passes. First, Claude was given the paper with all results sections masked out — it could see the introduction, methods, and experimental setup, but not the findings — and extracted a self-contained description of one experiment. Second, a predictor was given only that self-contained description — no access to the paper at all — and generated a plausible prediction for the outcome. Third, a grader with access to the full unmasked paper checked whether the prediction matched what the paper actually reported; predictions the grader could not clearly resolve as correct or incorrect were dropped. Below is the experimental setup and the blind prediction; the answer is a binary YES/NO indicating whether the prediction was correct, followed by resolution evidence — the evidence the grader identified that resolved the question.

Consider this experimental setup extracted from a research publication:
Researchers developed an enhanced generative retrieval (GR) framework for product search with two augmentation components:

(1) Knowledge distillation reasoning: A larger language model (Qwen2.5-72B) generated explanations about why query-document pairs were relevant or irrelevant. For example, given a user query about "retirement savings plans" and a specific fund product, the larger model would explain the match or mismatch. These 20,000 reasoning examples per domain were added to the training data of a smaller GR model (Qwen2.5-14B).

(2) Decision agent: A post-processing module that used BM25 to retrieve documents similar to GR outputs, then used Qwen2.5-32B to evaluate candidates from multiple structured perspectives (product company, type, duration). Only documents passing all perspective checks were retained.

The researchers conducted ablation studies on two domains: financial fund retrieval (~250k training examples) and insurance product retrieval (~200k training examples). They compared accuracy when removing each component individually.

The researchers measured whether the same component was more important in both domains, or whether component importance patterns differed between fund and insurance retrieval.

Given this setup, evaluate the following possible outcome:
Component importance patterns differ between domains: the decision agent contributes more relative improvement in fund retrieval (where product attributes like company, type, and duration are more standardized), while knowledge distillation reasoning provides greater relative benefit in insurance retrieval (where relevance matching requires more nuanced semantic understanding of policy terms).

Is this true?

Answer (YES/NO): NO